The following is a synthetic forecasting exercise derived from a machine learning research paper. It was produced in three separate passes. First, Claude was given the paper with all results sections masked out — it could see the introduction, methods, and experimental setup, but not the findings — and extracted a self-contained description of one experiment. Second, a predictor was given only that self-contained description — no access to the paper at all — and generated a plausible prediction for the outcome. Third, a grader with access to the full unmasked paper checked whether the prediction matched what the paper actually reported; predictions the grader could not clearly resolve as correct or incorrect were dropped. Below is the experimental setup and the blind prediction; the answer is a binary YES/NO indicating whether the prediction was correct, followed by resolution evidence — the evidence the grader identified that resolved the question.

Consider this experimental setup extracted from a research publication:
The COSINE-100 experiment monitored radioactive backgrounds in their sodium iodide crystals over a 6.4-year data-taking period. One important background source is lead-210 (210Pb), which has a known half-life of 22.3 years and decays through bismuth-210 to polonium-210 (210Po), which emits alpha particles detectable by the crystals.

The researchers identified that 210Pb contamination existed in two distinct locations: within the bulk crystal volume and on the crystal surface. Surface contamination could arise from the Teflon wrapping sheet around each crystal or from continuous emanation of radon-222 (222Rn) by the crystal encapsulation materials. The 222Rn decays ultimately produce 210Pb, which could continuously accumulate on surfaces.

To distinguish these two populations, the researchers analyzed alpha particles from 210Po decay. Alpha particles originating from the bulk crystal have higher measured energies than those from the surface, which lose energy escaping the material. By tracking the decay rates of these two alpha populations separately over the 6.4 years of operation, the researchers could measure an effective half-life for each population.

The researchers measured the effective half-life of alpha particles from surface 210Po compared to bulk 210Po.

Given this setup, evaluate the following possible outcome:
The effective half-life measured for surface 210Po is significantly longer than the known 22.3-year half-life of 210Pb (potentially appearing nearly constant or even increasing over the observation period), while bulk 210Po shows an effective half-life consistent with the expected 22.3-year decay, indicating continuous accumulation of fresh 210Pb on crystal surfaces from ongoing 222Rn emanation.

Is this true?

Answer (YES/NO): YES